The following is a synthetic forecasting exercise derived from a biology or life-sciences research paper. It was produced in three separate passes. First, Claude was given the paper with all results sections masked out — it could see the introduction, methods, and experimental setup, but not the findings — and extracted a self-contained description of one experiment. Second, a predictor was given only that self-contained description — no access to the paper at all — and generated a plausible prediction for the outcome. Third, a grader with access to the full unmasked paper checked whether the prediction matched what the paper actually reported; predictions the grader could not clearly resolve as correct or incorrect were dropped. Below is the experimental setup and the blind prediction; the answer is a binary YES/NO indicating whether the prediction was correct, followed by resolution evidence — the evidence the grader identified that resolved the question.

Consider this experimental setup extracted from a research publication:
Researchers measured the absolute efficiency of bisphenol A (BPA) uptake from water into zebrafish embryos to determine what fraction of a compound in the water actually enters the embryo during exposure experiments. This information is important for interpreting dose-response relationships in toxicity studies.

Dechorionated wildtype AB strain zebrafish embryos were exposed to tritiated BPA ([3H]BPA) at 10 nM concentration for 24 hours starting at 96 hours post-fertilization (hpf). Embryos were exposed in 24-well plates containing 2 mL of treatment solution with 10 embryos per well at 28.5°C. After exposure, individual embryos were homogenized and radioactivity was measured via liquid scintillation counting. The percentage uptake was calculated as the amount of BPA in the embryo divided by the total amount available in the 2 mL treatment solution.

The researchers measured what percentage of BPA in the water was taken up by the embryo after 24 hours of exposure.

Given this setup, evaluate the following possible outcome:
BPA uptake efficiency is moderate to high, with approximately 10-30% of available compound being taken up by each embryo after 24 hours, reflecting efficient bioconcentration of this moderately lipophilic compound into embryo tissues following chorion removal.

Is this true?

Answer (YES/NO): NO